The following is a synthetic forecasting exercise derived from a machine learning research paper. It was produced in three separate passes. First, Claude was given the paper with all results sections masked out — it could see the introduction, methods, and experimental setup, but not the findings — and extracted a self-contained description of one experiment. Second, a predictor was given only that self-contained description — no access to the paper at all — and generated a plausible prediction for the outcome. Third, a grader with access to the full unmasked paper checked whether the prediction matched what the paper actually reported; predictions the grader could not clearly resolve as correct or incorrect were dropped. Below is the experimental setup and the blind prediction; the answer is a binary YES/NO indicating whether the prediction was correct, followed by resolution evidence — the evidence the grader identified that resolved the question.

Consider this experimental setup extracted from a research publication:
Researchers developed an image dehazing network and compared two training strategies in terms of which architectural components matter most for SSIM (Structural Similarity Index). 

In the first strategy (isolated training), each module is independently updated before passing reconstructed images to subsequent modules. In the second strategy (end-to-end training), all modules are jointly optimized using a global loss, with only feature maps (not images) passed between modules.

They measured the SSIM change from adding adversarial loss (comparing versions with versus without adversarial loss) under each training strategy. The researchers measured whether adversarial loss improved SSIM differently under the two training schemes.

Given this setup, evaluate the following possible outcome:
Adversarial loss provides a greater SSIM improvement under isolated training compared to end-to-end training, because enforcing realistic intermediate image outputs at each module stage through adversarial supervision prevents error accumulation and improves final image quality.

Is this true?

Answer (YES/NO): NO